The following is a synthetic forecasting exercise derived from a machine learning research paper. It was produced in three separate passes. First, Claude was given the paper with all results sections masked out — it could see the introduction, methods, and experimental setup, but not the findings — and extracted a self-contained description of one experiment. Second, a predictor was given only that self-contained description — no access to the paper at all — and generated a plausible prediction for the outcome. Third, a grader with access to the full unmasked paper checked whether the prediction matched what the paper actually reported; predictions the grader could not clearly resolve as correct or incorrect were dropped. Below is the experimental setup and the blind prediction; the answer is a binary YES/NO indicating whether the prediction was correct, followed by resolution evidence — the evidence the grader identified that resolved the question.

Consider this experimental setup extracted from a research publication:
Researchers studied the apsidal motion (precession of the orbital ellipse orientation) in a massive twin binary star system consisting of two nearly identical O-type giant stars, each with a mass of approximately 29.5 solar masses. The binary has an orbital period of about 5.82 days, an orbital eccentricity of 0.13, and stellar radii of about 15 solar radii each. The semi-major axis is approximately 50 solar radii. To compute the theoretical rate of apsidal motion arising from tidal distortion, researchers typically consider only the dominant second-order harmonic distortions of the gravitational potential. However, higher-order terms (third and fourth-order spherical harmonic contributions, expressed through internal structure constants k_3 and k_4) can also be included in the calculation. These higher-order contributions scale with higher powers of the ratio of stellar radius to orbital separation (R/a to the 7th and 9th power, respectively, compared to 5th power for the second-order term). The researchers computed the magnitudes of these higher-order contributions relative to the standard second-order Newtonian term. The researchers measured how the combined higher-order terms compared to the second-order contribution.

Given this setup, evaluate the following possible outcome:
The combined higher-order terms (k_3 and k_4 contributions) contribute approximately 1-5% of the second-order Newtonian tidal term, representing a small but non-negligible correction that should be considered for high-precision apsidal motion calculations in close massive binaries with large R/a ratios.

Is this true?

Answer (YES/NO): NO